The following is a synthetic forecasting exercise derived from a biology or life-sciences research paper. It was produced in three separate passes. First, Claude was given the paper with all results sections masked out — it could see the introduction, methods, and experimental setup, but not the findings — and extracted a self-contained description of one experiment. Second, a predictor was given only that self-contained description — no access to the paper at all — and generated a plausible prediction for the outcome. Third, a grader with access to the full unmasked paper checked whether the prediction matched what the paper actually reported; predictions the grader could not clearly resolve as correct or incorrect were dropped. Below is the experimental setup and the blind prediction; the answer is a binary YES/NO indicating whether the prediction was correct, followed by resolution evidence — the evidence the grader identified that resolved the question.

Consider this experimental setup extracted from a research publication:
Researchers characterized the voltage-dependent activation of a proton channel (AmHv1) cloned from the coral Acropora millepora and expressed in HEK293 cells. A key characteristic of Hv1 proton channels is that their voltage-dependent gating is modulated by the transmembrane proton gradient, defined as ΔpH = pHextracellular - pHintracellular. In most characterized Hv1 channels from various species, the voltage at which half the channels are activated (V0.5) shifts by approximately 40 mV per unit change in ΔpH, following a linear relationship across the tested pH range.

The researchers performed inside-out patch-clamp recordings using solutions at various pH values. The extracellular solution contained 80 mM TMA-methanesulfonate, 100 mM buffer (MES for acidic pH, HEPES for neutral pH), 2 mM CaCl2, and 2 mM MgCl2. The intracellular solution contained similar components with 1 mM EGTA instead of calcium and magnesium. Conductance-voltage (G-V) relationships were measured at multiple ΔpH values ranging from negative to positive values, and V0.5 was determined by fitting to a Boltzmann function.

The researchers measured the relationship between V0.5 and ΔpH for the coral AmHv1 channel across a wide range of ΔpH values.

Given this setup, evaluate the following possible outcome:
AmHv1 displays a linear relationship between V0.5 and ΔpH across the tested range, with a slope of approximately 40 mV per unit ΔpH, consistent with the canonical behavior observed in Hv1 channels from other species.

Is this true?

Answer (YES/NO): NO